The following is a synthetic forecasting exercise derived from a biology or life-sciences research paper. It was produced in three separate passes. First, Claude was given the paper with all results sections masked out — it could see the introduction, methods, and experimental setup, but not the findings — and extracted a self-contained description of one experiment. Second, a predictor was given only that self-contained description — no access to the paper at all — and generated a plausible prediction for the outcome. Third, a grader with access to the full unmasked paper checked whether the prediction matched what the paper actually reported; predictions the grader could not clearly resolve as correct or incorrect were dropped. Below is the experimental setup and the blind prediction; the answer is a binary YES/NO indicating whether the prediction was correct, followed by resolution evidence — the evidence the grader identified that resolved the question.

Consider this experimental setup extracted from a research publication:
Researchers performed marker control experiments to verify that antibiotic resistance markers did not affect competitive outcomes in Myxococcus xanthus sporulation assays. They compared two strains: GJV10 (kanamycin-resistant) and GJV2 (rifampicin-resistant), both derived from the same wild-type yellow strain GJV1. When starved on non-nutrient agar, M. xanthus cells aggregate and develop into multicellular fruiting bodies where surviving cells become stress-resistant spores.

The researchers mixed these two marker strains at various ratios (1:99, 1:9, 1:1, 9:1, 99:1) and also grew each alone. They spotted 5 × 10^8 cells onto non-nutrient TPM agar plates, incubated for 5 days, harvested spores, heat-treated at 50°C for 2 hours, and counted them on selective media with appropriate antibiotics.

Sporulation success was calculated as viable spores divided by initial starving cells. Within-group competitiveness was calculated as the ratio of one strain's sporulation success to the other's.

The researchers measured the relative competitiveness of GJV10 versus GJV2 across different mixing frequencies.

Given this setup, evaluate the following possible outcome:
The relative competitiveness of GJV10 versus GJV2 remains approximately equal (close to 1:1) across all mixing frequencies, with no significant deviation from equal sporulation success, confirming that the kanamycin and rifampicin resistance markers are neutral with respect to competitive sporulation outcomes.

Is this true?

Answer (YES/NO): NO